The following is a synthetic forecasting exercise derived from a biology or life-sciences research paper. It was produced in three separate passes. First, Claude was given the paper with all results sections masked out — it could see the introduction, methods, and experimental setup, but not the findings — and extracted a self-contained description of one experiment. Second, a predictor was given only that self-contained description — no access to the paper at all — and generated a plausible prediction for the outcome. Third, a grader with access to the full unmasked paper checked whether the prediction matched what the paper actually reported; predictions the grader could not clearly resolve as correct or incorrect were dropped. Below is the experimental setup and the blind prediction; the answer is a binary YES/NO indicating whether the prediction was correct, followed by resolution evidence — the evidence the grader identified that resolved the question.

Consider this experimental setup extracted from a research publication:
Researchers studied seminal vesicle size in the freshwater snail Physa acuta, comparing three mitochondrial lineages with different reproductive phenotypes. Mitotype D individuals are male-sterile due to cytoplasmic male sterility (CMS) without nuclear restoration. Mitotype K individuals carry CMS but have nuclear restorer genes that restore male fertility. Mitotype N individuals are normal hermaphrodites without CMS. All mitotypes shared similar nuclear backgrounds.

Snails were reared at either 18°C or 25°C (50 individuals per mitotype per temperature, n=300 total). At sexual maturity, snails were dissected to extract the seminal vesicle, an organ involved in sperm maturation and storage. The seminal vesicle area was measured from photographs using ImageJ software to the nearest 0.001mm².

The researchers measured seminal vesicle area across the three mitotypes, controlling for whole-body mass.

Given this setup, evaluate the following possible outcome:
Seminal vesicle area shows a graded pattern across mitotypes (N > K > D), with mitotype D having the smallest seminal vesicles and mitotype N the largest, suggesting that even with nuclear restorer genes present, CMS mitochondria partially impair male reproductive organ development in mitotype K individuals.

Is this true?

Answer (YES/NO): NO